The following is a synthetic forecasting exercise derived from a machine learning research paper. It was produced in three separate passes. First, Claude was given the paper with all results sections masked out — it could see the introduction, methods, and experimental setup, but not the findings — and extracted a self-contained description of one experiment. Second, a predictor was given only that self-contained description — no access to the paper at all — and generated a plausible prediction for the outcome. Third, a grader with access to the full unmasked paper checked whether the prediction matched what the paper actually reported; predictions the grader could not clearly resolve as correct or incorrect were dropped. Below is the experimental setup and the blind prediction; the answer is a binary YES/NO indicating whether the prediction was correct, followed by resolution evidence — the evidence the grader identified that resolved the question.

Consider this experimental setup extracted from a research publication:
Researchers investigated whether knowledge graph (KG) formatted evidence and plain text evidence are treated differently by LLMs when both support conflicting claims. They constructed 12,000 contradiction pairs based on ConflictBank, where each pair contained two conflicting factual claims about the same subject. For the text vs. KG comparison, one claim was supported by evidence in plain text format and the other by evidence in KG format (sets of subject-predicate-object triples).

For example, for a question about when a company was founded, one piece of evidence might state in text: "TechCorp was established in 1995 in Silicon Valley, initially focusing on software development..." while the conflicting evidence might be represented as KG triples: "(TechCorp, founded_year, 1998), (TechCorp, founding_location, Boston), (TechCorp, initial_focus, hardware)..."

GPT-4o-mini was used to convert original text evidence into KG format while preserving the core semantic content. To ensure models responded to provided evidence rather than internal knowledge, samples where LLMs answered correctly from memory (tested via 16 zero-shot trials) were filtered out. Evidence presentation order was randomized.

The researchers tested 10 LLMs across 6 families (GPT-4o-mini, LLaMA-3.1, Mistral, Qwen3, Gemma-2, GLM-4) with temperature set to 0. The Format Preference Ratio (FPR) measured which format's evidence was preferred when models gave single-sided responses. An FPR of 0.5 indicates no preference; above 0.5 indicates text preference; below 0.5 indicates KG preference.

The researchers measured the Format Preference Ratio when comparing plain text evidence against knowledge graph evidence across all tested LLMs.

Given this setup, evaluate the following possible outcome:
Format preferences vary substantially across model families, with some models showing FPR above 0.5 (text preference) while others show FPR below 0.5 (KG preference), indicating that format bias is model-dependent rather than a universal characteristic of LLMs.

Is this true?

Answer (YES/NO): NO